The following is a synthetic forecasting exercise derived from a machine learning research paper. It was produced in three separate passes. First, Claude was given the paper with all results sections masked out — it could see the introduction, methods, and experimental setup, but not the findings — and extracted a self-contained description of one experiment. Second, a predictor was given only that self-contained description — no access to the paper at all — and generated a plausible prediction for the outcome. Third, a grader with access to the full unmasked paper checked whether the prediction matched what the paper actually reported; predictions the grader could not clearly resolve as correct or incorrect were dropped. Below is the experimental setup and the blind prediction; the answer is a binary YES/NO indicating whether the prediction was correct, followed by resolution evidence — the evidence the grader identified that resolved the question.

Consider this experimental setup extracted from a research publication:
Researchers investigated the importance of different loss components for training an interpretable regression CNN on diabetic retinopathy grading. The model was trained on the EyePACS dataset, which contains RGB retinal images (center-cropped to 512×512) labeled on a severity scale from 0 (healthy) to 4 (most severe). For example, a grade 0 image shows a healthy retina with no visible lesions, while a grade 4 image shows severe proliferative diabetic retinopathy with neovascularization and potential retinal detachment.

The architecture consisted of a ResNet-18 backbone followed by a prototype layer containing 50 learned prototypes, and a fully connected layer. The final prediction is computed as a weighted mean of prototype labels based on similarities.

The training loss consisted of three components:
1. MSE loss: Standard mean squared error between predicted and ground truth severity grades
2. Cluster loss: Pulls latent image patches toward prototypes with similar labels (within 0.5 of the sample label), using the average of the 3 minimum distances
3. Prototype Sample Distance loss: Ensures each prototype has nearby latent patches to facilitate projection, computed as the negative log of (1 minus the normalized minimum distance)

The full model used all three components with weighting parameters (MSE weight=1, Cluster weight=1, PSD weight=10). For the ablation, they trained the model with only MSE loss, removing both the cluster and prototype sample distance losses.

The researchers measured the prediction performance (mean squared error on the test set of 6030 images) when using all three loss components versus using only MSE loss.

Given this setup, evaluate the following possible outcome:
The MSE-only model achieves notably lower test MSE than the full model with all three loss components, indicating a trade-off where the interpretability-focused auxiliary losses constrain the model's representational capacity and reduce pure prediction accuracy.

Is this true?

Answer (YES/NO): NO